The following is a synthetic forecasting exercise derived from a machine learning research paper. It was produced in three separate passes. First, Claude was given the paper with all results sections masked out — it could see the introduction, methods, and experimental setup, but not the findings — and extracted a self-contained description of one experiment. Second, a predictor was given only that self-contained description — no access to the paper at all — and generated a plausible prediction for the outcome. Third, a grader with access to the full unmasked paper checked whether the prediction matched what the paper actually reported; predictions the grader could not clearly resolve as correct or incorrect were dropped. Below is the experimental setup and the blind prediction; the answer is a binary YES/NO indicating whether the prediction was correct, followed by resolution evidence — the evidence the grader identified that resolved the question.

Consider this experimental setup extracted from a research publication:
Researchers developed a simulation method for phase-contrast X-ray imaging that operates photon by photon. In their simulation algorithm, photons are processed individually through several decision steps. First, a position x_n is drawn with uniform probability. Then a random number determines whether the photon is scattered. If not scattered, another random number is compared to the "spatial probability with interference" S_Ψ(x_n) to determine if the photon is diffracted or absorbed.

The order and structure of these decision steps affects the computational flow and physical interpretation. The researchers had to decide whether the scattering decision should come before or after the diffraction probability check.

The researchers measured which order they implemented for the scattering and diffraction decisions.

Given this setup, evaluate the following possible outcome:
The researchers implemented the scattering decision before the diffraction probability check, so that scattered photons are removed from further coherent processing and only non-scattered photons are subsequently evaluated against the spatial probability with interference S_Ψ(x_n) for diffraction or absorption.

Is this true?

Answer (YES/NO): YES